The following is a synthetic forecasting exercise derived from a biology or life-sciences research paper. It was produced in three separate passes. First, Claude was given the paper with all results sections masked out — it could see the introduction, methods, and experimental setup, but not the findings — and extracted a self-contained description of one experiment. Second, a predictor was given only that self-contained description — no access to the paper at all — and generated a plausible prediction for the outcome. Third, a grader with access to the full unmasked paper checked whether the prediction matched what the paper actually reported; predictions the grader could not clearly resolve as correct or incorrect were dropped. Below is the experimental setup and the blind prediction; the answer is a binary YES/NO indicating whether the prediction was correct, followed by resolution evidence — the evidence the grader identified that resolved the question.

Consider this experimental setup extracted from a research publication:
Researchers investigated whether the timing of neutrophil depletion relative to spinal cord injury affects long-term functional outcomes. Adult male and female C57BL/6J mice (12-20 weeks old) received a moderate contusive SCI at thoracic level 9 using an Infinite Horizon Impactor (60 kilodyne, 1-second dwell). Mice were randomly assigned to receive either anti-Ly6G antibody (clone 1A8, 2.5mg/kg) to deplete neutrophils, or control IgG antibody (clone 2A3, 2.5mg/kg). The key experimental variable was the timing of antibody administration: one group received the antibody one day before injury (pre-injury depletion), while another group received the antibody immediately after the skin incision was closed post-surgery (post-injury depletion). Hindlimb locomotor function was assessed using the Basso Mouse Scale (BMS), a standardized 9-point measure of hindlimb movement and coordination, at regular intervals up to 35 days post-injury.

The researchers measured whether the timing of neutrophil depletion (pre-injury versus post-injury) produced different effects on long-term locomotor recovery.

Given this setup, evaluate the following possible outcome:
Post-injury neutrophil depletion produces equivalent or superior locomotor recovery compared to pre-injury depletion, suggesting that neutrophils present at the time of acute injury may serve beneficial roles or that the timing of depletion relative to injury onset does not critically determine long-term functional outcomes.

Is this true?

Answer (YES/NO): NO